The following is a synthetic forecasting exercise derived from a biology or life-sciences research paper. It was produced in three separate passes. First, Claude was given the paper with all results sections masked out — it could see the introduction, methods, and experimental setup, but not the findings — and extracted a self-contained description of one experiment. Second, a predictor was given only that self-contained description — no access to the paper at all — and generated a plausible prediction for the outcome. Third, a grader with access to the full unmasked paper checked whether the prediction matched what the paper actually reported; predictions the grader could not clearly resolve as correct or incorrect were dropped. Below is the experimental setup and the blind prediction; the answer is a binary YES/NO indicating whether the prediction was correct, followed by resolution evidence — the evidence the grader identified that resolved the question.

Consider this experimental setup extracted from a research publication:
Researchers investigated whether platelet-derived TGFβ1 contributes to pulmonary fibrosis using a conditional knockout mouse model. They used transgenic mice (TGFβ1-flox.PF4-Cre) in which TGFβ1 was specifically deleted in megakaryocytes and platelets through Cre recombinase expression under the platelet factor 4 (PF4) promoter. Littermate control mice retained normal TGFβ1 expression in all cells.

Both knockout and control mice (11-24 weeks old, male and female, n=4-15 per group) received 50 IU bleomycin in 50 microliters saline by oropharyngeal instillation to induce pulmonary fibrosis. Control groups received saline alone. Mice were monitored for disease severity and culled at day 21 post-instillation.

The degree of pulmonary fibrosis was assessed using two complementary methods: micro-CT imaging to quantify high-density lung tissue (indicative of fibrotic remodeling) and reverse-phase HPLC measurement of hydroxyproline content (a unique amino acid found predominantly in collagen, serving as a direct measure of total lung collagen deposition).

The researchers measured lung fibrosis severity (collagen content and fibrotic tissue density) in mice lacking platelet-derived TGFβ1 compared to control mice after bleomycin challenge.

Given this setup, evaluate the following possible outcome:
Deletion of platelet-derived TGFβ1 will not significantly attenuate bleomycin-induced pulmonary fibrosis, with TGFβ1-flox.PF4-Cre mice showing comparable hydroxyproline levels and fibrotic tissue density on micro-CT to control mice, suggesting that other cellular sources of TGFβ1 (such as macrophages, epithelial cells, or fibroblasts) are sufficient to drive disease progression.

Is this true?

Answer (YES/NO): YES